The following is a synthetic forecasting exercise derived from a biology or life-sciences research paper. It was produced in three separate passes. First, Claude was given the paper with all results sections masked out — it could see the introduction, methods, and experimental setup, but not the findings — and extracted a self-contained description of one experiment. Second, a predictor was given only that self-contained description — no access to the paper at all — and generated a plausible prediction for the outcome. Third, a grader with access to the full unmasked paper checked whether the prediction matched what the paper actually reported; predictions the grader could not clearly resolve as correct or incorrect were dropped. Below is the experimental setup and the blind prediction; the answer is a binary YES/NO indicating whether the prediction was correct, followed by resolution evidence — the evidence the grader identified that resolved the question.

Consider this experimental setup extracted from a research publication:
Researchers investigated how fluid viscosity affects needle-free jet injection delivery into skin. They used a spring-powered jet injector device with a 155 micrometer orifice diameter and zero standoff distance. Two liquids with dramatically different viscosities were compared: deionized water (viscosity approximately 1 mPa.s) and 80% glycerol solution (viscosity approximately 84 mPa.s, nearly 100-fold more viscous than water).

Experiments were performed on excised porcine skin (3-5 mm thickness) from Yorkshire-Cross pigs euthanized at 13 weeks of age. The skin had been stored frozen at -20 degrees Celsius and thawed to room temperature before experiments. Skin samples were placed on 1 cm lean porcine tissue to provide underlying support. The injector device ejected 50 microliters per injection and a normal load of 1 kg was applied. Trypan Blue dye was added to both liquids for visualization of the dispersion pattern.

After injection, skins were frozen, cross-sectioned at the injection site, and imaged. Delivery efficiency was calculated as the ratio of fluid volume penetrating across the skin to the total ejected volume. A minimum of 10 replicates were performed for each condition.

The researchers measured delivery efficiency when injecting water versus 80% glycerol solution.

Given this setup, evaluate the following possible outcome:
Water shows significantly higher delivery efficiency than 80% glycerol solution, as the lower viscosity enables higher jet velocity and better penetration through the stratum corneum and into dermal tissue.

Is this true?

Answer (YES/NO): YES